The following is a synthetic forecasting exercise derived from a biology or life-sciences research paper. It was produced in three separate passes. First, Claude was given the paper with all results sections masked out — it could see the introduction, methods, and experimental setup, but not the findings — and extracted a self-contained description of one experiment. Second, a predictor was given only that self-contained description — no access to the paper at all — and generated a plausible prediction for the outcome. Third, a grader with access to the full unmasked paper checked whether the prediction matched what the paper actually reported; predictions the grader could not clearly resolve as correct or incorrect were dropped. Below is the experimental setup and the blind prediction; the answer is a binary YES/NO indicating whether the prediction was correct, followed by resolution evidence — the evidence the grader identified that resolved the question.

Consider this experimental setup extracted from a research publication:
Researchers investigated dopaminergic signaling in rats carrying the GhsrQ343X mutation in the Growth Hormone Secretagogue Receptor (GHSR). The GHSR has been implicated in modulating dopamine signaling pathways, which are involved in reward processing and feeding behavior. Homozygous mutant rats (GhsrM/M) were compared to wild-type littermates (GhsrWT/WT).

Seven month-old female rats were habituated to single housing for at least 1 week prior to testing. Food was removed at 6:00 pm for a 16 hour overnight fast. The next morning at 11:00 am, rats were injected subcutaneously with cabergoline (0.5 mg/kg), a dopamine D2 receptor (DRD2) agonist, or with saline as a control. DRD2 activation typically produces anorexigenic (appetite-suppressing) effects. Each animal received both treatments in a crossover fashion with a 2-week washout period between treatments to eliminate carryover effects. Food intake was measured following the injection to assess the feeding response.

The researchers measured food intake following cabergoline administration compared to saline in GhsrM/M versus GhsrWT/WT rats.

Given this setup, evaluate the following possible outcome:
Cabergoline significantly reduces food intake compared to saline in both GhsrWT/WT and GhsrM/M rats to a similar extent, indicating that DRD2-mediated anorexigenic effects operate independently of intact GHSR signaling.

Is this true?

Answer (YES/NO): YES